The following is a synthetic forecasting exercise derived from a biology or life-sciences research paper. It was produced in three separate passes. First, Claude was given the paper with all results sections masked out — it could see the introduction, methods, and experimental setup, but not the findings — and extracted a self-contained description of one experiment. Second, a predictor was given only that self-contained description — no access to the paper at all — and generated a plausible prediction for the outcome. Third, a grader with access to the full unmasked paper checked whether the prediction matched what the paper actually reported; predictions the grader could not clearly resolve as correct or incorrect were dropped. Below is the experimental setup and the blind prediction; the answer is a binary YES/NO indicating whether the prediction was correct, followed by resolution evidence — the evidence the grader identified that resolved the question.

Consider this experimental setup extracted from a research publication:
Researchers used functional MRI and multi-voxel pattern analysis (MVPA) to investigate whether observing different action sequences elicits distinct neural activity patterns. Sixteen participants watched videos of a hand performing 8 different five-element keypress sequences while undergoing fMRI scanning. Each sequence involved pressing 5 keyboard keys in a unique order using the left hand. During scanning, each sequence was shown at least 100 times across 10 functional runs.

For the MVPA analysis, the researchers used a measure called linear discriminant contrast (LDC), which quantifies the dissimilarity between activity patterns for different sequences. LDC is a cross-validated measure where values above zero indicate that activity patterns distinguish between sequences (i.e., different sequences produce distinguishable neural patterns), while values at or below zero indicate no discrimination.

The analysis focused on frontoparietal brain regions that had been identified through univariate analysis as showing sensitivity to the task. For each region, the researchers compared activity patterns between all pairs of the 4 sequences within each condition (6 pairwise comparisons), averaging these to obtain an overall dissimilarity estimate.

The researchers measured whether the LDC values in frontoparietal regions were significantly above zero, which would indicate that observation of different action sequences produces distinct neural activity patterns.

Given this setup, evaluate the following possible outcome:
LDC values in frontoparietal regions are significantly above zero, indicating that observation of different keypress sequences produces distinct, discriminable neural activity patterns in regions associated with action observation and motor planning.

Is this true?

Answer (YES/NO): YES